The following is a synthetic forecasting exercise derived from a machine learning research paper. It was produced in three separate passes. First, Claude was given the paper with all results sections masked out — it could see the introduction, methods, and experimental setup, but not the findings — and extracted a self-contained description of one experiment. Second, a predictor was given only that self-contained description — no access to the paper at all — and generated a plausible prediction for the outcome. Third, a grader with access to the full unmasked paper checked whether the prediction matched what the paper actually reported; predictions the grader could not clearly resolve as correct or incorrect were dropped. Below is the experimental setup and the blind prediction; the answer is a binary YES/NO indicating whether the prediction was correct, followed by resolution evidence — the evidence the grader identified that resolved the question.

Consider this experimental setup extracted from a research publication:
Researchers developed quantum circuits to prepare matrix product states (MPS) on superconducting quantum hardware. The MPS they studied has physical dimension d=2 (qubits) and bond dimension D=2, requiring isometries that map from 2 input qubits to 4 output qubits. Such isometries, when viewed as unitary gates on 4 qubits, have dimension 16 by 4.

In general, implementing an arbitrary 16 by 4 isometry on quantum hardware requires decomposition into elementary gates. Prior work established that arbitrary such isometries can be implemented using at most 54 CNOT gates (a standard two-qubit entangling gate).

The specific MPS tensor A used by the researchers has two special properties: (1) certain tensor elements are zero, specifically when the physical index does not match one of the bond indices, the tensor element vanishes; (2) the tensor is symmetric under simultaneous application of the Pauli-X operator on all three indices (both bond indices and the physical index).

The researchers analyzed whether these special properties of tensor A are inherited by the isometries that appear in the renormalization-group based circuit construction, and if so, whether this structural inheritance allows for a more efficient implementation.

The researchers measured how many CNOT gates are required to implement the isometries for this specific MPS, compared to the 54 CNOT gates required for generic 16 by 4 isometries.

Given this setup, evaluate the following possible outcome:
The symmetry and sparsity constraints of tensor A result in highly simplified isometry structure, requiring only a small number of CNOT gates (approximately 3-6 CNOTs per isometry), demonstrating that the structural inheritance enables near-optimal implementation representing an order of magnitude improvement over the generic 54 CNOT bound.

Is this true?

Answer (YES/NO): NO